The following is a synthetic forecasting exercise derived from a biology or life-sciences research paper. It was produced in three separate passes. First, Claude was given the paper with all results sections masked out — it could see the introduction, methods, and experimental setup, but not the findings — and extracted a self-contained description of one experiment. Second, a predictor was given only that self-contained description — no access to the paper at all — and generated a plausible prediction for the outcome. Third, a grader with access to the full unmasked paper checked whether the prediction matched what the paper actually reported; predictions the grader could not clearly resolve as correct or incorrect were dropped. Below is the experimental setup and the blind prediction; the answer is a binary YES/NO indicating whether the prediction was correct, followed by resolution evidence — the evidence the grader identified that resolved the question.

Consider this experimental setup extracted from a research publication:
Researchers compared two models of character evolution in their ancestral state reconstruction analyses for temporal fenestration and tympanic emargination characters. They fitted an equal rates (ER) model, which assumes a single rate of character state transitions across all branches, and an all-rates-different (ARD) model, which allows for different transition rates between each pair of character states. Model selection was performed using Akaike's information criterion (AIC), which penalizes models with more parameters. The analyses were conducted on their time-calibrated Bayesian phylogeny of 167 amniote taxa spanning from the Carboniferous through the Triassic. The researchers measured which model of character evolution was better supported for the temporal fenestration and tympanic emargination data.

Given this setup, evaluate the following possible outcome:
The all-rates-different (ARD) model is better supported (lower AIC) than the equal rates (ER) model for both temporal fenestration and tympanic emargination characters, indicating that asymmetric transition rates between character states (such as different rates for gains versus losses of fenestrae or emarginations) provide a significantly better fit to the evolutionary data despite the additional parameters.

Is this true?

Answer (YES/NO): NO